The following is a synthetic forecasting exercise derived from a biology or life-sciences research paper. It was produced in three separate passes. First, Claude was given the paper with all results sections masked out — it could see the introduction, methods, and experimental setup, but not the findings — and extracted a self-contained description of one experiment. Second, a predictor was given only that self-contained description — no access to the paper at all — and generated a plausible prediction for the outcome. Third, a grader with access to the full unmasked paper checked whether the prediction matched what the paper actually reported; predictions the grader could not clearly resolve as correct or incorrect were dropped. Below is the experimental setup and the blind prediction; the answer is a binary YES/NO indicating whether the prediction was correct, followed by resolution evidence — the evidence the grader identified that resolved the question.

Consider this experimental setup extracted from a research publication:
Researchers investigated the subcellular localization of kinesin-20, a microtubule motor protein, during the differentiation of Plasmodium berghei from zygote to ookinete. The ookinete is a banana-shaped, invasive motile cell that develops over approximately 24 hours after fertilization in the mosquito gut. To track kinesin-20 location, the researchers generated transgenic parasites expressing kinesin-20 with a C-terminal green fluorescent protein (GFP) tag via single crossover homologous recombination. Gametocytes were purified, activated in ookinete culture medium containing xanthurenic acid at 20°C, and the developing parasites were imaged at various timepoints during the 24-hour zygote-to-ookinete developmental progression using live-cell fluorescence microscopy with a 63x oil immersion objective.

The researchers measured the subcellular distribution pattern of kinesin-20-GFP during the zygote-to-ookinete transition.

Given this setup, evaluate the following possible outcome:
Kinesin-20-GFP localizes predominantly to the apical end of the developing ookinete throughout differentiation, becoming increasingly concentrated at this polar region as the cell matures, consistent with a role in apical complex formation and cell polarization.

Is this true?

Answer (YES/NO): NO